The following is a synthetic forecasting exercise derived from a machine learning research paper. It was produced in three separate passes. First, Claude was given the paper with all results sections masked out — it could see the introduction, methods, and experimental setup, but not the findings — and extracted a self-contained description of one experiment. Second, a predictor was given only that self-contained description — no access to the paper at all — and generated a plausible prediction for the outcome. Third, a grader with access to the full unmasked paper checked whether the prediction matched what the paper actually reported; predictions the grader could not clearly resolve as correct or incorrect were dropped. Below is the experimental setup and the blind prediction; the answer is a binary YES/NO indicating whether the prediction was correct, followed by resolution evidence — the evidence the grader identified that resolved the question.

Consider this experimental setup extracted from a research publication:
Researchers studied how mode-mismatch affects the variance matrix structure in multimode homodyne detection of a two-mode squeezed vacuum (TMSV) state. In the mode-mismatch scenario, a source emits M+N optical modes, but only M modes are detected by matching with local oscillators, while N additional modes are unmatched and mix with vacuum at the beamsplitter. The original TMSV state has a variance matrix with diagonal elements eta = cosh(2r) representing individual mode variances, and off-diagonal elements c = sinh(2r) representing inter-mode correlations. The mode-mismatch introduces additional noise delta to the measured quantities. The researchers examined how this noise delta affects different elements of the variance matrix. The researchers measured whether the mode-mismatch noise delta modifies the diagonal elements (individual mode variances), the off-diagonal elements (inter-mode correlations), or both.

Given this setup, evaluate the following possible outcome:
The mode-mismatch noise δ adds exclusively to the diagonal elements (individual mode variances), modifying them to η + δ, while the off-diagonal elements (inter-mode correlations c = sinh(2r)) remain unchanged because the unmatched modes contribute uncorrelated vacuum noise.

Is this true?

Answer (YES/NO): YES